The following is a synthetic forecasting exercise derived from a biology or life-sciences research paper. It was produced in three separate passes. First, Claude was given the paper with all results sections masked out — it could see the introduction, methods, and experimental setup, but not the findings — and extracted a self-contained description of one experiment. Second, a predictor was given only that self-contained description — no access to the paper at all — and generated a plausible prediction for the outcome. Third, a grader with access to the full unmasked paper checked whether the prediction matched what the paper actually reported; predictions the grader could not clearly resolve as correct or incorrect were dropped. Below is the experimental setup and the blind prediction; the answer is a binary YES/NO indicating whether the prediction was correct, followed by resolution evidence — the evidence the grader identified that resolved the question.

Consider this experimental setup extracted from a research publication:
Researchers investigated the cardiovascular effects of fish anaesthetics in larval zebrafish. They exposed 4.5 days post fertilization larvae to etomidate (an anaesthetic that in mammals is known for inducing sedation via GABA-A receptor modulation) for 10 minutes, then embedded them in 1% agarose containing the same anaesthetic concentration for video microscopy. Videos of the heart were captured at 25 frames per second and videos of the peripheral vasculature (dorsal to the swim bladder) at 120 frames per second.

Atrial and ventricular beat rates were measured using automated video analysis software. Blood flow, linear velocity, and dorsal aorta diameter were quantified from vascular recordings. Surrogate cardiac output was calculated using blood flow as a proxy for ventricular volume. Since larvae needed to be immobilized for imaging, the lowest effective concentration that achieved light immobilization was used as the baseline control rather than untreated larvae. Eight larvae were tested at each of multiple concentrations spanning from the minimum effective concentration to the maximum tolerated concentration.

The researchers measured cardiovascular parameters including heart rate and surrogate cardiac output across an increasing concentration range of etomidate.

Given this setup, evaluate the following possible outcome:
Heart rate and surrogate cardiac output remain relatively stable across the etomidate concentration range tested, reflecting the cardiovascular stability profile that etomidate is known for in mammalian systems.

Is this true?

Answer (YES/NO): NO